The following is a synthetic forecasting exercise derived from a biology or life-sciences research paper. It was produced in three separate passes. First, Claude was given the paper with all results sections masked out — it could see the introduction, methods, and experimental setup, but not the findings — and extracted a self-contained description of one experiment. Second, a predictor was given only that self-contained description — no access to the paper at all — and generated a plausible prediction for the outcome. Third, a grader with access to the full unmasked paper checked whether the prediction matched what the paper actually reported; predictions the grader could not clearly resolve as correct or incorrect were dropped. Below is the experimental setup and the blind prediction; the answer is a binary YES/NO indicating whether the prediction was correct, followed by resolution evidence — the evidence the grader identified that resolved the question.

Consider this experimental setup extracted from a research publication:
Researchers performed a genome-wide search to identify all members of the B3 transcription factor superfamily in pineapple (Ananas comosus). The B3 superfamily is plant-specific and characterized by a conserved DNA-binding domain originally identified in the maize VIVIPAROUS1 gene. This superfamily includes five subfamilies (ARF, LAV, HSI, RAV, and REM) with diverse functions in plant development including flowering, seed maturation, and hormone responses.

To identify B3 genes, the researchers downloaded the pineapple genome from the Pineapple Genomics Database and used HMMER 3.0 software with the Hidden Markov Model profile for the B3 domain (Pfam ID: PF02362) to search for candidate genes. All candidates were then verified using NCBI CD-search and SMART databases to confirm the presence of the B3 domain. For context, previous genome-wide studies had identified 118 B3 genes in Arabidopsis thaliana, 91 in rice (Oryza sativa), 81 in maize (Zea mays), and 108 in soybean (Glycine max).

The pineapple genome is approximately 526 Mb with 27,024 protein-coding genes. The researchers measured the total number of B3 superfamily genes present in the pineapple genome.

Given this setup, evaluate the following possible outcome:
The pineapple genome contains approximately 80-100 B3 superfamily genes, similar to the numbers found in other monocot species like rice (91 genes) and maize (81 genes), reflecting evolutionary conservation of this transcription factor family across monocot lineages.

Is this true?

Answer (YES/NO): NO